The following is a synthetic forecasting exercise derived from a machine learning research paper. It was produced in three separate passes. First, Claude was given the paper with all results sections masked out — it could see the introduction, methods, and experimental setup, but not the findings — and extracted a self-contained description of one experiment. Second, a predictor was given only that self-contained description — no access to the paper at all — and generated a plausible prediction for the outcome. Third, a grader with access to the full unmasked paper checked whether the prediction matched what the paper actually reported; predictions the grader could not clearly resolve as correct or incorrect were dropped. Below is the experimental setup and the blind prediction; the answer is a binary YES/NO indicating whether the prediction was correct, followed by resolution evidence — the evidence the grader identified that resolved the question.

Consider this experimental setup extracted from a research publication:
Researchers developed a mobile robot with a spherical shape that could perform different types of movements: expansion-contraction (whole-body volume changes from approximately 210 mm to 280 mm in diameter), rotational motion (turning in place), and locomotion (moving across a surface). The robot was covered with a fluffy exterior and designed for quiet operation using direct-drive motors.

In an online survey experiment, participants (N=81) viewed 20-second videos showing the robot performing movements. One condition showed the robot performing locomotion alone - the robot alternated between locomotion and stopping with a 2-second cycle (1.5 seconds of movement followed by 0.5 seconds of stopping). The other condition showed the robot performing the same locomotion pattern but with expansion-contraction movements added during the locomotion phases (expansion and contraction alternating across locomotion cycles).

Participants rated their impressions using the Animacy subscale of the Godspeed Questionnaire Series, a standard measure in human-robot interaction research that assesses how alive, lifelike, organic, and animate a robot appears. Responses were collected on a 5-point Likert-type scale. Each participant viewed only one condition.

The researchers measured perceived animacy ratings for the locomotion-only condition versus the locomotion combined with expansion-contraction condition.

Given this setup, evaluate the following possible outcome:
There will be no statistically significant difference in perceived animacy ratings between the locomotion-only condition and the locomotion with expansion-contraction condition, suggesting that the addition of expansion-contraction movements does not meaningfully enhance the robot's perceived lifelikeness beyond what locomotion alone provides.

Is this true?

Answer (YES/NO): NO